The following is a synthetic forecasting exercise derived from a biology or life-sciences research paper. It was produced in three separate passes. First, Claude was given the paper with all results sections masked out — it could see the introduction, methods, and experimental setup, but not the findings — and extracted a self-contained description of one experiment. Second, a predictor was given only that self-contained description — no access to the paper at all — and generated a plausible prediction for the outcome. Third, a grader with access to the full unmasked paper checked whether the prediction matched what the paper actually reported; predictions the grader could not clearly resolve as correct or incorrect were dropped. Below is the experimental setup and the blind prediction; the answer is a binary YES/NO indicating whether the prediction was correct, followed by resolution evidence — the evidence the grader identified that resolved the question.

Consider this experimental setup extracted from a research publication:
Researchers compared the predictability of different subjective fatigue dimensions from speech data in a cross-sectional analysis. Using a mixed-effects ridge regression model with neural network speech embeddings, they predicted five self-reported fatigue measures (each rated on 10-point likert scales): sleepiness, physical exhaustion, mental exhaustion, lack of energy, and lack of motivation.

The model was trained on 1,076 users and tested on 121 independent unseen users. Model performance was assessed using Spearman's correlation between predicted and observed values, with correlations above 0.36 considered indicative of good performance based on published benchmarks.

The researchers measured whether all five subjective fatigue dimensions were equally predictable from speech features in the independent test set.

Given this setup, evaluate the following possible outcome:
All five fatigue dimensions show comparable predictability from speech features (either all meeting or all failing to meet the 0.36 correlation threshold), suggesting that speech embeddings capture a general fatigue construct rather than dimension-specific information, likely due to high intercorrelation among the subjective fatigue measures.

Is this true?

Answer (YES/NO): NO